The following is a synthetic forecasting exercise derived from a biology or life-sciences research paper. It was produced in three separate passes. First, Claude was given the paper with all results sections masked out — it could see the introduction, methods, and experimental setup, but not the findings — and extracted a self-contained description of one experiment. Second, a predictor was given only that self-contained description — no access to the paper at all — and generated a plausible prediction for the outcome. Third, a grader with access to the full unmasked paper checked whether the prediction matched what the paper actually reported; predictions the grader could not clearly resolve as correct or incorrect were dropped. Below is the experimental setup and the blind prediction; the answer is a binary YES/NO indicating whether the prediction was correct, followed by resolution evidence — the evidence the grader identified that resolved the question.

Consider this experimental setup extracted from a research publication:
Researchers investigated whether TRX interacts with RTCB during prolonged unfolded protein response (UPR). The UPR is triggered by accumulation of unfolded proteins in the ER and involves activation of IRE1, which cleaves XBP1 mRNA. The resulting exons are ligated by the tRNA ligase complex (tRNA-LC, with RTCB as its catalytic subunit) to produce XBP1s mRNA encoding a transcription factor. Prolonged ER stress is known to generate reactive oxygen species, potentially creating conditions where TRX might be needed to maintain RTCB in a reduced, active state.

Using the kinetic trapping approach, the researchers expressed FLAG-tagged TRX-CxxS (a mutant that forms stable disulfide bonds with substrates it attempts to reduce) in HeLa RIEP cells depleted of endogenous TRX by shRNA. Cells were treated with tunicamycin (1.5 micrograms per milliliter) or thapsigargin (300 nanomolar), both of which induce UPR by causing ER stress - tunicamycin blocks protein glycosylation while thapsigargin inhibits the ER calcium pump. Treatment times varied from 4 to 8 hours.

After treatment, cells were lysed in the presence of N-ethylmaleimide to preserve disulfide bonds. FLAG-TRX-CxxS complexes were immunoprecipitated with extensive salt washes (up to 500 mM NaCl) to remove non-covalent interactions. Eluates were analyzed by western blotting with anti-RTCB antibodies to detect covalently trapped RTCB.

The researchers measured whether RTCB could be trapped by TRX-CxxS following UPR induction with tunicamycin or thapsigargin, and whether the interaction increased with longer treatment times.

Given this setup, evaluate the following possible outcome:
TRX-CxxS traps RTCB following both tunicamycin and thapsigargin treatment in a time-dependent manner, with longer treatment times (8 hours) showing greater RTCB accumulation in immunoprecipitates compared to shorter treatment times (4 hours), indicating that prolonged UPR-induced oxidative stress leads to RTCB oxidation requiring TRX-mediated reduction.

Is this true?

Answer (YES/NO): NO